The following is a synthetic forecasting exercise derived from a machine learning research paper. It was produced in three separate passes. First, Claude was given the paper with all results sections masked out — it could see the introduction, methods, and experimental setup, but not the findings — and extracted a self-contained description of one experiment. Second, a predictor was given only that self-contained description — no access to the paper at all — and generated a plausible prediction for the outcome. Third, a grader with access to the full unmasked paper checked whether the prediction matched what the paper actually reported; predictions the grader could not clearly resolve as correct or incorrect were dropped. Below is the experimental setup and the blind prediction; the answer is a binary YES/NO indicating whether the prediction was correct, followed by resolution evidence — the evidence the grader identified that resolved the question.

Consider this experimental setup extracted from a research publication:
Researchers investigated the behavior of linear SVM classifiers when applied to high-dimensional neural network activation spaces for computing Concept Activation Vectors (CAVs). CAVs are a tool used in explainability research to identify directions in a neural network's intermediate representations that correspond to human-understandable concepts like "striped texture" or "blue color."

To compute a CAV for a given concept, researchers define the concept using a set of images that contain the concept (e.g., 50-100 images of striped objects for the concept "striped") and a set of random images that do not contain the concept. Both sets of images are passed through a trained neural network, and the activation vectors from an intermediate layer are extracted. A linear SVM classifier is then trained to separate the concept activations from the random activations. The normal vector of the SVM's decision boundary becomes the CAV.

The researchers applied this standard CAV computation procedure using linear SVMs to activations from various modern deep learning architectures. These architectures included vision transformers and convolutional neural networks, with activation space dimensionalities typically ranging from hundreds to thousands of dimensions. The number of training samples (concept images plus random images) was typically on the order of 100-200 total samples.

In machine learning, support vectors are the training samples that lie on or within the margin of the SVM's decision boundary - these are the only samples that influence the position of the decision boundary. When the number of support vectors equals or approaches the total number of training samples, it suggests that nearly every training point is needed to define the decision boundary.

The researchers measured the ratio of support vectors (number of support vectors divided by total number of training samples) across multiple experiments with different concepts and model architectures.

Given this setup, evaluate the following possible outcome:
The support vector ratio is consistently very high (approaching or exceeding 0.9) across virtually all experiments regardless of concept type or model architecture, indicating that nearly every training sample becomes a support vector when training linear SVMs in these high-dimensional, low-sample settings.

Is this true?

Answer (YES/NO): NO